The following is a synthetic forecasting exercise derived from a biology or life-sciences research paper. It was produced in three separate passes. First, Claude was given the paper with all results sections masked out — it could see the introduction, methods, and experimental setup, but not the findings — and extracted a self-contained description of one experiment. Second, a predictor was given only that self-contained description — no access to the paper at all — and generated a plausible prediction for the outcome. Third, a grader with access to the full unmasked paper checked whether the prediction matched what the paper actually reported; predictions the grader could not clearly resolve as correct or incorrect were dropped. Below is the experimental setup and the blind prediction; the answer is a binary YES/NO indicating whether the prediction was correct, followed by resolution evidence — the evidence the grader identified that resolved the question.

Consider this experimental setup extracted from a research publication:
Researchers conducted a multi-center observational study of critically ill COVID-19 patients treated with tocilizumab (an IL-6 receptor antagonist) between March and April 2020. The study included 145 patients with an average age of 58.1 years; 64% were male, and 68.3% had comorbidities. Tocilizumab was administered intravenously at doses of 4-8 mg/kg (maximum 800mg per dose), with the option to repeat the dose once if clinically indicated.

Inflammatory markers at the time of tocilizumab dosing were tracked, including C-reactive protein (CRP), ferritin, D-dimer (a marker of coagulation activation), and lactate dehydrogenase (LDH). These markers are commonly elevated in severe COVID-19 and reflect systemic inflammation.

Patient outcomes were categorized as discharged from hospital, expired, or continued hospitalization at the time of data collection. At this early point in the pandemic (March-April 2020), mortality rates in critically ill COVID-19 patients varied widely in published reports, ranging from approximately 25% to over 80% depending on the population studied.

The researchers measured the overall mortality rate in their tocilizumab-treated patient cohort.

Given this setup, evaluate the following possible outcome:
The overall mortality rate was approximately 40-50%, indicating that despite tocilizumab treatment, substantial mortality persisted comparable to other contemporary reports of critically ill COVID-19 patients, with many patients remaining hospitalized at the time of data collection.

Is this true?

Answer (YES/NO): NO